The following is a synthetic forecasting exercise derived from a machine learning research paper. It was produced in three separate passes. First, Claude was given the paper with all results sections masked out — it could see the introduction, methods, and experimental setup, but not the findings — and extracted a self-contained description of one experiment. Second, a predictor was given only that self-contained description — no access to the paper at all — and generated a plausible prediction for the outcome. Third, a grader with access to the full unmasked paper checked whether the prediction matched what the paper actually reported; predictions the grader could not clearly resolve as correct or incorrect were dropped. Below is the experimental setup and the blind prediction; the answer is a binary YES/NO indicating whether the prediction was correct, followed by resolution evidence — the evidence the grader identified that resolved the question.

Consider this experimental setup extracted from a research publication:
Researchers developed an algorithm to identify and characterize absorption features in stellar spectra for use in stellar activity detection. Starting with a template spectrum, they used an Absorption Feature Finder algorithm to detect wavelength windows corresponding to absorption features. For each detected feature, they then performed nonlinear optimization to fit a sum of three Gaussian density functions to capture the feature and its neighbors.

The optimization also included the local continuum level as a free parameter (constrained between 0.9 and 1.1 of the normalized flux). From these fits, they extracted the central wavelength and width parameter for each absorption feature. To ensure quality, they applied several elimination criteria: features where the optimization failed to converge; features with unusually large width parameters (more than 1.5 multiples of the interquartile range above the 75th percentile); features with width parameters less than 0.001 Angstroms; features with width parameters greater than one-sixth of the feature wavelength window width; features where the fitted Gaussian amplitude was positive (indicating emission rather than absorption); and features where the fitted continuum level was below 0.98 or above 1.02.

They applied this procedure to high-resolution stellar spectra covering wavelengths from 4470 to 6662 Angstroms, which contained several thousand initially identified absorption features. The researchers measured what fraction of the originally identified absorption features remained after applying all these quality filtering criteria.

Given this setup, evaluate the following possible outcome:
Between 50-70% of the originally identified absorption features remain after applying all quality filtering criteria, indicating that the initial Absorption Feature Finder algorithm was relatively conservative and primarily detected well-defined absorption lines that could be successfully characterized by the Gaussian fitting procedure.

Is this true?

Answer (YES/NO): NO